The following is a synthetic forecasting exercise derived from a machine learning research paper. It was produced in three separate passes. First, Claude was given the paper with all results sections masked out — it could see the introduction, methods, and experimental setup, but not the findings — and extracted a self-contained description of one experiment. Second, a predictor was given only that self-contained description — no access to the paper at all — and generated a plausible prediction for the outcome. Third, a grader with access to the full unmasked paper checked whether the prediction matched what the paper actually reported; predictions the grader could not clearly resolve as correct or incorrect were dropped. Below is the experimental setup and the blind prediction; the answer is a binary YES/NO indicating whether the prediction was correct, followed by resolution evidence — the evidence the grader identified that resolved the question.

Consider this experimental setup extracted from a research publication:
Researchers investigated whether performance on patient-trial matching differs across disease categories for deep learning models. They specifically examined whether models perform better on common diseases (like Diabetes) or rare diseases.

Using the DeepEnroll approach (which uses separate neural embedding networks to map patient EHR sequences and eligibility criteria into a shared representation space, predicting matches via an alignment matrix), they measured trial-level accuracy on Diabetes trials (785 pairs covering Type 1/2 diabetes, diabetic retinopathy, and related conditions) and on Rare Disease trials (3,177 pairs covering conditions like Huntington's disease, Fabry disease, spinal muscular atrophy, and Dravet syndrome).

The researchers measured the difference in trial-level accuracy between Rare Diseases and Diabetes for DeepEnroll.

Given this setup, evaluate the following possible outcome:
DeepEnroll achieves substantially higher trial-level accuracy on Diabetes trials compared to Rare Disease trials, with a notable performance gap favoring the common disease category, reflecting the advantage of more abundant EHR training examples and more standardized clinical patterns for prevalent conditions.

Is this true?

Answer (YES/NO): NO